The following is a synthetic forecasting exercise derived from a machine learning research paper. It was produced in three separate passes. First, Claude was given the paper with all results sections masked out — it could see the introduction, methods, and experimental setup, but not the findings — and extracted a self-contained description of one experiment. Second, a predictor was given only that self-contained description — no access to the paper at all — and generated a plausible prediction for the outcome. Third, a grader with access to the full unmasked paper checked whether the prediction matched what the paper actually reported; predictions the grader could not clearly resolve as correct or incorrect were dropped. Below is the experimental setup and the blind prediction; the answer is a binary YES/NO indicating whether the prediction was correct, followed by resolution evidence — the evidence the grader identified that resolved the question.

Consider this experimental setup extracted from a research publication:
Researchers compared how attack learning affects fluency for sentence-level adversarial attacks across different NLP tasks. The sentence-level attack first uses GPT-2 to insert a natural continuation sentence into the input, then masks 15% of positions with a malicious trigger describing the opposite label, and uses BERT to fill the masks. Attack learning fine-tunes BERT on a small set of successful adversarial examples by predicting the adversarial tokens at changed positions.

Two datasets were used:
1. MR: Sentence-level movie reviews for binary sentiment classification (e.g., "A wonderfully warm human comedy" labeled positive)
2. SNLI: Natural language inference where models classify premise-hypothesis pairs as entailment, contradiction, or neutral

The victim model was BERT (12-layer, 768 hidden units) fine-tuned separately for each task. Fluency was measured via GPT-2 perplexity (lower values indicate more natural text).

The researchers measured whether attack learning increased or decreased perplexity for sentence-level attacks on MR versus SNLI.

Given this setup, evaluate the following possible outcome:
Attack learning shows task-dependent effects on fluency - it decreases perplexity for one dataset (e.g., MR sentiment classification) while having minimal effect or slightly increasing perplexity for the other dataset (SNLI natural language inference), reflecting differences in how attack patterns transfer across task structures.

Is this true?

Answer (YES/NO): NO